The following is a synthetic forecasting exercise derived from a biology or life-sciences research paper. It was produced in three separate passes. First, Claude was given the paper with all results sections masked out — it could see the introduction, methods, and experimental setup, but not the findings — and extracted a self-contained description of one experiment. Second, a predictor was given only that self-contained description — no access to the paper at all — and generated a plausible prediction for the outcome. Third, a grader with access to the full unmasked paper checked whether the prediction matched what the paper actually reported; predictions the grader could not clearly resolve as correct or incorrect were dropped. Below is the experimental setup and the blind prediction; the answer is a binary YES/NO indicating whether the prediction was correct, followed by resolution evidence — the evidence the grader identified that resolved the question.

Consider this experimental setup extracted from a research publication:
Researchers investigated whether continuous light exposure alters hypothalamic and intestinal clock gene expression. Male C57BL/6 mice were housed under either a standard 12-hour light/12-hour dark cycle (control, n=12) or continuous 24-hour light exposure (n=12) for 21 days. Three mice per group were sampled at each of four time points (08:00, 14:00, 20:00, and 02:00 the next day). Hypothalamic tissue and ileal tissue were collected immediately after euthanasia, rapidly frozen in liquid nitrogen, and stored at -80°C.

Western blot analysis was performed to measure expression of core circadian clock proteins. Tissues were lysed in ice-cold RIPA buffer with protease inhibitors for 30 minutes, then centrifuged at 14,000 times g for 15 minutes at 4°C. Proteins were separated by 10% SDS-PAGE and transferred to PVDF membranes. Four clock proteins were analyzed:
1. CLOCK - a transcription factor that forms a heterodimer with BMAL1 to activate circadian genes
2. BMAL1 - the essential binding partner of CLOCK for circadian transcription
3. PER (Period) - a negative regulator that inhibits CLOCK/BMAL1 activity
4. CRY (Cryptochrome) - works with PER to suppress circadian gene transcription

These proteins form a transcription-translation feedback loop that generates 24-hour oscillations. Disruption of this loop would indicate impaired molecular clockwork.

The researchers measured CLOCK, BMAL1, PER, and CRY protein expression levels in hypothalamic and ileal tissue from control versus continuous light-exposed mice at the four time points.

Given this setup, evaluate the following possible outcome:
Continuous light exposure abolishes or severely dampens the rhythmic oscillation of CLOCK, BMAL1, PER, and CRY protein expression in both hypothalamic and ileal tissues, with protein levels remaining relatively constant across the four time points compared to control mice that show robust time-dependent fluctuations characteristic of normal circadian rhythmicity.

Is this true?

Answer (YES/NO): NO